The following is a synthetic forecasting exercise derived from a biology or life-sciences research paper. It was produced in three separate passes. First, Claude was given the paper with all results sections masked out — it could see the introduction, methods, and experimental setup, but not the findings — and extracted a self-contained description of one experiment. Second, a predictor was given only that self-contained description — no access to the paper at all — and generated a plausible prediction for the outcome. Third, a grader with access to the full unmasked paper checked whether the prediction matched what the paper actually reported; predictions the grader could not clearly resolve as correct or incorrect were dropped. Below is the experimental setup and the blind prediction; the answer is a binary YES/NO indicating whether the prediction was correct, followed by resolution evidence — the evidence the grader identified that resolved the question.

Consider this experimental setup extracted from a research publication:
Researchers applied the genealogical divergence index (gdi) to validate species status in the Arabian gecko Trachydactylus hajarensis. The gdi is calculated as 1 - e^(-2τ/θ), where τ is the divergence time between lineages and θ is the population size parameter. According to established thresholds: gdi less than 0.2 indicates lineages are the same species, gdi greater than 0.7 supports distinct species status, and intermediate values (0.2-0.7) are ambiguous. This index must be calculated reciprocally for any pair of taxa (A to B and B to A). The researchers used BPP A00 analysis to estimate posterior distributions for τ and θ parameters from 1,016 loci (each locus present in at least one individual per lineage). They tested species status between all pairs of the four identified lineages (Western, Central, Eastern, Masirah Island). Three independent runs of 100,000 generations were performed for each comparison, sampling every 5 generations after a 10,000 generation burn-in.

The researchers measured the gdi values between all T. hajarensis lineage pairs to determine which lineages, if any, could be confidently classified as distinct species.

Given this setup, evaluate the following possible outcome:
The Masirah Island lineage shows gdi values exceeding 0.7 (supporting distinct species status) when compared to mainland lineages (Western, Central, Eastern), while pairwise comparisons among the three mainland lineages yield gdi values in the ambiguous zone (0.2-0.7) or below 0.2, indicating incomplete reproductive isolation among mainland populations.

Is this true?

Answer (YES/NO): NO